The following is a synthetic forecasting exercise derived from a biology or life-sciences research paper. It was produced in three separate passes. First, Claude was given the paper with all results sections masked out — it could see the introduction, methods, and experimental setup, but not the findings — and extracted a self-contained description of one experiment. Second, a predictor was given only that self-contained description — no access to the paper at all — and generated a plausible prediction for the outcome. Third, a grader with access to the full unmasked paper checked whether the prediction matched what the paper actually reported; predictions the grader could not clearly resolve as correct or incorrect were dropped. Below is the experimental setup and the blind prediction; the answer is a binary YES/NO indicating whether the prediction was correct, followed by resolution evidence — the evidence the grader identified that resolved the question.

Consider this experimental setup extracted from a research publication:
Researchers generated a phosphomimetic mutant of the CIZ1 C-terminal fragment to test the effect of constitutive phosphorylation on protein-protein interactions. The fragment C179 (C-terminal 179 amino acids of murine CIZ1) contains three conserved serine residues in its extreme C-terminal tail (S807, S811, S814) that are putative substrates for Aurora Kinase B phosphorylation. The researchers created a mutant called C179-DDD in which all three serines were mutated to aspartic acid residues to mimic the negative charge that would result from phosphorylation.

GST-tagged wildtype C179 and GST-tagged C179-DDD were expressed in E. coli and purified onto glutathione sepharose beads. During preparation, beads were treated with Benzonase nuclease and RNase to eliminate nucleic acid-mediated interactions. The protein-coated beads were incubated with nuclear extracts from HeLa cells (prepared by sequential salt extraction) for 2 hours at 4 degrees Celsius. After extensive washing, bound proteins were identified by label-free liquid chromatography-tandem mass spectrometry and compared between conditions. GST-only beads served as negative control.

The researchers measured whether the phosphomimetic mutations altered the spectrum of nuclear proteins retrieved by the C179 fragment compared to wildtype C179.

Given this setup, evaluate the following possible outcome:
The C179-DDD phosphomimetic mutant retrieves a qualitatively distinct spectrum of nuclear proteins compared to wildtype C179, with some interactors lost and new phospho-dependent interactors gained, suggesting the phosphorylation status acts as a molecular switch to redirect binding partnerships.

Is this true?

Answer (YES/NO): NO